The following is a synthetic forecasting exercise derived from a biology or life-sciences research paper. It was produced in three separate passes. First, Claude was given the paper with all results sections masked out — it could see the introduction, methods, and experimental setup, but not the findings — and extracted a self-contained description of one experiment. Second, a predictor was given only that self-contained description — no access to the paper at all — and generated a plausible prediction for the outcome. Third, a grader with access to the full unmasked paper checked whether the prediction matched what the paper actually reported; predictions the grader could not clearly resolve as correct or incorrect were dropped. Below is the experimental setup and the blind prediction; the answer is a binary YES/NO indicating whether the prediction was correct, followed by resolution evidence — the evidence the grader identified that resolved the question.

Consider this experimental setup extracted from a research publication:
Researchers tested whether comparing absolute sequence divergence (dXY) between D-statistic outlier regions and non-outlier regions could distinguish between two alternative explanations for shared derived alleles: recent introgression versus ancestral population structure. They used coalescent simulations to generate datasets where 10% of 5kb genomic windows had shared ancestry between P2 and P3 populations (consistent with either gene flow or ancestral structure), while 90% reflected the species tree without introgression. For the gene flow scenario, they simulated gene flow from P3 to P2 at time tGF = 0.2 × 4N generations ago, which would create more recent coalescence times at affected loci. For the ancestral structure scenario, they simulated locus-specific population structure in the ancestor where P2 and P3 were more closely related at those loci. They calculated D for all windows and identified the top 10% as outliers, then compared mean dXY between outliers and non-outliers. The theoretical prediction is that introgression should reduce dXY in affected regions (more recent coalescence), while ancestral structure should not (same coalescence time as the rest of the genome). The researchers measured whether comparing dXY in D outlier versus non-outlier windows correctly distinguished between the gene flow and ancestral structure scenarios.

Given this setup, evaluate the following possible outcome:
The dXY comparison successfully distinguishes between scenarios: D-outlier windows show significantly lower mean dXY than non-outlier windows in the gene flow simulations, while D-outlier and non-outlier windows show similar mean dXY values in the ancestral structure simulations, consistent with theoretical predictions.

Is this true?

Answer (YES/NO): NO